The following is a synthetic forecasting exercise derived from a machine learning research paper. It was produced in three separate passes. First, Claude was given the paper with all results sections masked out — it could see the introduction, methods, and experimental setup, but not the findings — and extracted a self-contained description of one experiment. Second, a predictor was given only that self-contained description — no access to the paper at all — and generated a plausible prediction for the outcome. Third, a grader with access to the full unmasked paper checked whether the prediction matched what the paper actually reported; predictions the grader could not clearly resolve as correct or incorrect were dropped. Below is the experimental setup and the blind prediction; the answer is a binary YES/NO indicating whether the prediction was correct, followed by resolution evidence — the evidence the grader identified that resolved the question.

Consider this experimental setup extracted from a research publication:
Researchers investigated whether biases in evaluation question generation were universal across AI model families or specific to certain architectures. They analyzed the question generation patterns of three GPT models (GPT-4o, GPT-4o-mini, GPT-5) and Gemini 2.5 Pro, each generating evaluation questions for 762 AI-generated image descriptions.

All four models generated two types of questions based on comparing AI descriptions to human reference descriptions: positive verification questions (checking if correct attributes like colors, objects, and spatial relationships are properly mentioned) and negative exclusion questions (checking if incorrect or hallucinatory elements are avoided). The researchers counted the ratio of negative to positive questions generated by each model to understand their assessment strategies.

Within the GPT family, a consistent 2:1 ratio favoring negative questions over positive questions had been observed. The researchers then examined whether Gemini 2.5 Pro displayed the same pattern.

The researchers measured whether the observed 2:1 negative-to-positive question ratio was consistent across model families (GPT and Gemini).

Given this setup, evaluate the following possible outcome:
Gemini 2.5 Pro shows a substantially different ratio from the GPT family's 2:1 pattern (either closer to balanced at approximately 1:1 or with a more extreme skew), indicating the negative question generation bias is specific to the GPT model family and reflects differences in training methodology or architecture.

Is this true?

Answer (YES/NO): YES